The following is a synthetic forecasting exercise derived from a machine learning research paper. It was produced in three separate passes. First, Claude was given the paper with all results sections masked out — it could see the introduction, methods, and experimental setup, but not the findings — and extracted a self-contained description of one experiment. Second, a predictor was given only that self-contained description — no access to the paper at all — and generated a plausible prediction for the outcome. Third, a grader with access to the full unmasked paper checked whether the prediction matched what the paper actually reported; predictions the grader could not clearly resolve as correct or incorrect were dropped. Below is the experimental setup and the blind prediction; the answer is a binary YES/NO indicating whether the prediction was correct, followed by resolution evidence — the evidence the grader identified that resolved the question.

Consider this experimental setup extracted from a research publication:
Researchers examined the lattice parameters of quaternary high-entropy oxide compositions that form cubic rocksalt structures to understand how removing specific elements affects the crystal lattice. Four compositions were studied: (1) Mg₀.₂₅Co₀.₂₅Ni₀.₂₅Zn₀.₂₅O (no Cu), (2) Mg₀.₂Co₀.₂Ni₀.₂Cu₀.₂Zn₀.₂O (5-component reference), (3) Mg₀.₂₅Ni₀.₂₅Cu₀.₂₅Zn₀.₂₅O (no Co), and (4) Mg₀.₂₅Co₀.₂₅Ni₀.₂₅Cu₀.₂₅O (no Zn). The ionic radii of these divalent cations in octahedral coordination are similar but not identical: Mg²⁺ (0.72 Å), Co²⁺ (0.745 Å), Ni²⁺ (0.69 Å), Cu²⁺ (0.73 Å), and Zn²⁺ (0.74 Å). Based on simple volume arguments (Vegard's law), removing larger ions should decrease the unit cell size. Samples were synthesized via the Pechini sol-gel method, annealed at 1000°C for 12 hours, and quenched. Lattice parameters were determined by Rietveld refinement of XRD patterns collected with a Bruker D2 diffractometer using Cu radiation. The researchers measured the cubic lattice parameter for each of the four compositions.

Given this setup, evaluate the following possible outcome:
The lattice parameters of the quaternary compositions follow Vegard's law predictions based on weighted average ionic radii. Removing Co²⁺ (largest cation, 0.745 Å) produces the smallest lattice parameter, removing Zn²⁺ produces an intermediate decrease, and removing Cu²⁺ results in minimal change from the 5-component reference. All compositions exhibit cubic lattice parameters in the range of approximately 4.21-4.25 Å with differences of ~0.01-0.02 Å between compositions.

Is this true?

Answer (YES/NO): NO